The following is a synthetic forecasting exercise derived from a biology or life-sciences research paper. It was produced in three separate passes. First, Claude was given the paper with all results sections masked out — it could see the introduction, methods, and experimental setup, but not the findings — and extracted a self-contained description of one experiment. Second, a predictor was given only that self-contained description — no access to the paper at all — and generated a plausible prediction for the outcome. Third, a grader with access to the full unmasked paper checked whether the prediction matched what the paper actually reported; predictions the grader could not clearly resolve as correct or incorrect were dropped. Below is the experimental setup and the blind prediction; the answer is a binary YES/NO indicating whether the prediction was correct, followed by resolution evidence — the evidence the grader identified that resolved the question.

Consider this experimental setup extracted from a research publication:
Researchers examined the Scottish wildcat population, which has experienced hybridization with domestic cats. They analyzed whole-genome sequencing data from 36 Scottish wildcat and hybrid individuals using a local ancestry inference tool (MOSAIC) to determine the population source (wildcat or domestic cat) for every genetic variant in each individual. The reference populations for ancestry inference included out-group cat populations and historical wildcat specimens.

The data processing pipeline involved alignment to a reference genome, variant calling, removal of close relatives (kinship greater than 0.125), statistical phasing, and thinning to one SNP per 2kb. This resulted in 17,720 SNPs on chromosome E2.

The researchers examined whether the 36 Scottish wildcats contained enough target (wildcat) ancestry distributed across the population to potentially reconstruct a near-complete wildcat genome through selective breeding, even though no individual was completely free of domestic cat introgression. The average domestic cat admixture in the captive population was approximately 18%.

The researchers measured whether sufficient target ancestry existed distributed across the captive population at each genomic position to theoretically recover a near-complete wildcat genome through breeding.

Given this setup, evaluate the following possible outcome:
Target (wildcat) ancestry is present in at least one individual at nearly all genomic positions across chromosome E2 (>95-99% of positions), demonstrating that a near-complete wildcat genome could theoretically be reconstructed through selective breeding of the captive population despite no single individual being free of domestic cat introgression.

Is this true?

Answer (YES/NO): YES